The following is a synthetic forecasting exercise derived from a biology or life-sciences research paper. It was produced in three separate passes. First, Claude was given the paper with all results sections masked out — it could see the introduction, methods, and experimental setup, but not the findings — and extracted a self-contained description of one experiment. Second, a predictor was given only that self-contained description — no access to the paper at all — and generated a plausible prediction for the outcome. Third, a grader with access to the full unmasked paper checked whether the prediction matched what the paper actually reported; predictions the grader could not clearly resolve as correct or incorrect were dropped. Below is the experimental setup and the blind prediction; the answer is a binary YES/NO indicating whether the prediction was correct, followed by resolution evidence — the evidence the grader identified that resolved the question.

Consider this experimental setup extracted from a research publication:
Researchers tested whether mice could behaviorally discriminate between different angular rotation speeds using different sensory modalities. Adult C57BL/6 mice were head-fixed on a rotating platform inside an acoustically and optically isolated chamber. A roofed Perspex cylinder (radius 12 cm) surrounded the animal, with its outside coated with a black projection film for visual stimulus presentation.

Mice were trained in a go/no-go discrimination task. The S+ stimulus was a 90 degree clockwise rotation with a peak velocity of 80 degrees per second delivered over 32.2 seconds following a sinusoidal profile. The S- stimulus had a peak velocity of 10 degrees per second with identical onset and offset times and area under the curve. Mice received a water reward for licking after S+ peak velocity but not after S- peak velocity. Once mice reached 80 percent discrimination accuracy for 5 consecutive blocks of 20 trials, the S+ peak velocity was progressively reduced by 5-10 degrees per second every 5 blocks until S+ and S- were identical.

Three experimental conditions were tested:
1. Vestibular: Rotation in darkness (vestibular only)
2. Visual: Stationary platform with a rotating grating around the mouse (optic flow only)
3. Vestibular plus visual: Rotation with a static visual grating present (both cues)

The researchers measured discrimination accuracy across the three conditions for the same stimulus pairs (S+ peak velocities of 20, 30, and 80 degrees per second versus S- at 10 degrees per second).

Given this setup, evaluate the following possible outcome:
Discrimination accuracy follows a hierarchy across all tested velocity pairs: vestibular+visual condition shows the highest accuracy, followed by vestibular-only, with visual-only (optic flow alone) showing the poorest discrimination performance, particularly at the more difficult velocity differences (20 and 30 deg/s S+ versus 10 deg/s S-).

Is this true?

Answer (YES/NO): YES